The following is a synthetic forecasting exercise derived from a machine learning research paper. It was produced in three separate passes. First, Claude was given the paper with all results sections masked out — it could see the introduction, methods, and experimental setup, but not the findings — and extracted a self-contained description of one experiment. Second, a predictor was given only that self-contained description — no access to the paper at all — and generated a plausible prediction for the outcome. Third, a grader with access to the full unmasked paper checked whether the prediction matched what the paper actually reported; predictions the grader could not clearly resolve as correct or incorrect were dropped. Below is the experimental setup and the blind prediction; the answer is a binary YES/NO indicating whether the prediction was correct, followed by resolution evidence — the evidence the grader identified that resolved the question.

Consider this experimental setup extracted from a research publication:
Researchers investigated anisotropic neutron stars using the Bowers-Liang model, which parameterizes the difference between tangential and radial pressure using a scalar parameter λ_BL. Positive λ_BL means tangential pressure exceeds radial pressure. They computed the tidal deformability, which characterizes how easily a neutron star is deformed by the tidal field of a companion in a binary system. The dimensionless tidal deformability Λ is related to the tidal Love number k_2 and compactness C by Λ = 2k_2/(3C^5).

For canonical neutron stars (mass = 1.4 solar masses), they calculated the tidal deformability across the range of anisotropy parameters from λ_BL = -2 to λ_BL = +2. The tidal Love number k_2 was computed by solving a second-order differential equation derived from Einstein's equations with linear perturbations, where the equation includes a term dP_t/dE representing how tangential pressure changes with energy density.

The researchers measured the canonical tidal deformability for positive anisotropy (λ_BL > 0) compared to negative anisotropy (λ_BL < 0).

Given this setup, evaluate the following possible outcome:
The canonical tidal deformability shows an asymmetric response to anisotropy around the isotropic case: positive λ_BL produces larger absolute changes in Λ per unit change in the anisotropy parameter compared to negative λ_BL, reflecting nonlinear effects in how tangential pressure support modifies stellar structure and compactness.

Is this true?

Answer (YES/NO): YES